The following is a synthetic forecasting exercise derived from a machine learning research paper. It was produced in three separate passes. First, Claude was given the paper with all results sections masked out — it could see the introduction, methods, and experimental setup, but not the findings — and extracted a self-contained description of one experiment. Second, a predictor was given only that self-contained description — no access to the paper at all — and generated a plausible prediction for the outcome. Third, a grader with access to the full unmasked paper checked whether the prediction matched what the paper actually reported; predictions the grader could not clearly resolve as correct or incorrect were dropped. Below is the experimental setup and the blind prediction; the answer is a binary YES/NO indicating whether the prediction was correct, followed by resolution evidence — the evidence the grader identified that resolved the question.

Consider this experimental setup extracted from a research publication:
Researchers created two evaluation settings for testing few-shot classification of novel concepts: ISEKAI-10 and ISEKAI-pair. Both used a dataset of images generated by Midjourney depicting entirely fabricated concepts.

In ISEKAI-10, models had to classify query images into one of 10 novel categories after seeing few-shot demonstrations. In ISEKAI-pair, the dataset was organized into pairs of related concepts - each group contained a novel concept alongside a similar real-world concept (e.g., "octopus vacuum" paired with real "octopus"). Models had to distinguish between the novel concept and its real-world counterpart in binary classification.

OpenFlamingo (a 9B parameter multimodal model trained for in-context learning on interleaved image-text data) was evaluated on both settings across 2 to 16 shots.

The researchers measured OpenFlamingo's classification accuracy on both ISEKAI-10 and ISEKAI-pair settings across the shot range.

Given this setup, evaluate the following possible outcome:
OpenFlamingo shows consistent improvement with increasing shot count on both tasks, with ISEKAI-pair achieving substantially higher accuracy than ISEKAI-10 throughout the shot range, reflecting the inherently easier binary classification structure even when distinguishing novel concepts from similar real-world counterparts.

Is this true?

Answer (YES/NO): NO